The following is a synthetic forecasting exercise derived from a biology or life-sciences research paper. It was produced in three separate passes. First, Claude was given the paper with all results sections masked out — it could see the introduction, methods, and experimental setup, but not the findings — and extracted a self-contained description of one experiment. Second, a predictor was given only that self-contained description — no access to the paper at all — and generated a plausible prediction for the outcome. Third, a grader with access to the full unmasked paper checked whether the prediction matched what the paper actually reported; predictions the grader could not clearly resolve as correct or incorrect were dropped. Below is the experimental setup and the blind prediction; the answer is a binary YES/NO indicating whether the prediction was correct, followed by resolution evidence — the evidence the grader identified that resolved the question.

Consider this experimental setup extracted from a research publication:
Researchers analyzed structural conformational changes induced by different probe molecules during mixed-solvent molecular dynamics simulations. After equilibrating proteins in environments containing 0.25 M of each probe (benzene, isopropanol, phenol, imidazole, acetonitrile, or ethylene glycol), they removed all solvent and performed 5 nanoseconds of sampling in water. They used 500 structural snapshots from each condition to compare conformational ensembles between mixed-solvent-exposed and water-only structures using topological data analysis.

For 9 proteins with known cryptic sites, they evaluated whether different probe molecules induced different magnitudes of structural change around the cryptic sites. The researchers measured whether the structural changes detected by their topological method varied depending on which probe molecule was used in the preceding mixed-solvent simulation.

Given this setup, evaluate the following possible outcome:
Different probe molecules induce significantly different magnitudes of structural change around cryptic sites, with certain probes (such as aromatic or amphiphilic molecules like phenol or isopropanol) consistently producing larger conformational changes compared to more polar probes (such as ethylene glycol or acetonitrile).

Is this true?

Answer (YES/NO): NO